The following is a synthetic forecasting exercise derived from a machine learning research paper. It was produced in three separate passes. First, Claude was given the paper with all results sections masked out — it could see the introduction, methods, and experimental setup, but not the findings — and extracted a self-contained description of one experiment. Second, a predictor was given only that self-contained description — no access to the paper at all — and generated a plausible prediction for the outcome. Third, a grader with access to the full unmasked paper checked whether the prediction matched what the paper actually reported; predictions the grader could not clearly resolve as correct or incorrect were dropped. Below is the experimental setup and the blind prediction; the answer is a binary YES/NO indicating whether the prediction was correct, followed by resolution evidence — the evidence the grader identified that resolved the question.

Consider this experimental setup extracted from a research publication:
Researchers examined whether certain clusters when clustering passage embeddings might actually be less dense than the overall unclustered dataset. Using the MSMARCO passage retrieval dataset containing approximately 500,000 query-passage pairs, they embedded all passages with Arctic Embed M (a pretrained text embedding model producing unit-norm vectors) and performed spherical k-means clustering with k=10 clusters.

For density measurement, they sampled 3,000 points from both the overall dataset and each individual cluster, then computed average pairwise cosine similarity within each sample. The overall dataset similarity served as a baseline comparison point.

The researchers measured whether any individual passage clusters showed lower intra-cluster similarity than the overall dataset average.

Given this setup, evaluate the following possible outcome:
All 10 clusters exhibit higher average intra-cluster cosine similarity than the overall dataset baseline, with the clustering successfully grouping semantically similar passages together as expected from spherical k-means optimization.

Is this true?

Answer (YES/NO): NO